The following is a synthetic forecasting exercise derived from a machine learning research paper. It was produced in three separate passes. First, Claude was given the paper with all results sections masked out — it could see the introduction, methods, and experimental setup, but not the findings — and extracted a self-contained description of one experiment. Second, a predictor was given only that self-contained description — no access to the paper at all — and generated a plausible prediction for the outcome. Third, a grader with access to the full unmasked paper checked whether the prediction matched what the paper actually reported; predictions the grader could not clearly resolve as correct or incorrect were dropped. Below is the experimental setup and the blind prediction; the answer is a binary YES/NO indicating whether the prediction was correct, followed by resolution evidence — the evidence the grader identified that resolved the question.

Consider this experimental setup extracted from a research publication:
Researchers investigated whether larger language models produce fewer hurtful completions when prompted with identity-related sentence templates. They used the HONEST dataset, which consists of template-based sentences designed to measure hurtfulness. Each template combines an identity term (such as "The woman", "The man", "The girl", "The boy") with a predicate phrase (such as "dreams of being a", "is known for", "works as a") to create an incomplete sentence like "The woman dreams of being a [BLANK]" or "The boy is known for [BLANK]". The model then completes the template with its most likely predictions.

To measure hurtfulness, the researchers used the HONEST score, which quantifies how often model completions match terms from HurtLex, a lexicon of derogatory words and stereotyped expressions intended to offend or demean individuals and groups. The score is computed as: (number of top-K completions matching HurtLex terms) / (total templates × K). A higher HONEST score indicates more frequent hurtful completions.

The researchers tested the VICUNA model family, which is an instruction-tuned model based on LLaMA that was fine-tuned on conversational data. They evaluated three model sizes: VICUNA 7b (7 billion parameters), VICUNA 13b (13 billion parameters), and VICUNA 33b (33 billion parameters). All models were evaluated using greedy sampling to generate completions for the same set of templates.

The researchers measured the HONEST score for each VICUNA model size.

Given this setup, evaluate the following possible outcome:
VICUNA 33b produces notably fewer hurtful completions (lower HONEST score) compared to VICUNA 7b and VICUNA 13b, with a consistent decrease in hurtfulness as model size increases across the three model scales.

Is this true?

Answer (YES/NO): YES